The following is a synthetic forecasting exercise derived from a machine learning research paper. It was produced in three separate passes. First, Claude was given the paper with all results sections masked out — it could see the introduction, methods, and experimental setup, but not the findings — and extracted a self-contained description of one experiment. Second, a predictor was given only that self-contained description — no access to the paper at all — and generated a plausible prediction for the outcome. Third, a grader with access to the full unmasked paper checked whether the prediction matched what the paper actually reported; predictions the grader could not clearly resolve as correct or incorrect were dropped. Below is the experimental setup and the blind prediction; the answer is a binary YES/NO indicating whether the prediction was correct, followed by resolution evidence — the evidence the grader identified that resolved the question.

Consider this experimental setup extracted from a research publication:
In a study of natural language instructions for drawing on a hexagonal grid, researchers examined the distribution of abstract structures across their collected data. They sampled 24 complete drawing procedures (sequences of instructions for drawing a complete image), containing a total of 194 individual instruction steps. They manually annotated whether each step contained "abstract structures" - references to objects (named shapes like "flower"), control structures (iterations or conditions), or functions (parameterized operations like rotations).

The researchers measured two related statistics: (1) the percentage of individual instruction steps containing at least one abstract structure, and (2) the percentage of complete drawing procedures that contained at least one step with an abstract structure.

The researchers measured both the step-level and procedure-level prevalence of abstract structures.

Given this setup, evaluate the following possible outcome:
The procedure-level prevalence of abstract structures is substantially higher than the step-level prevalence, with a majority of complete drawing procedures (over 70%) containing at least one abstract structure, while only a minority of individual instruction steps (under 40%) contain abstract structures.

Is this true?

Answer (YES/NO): NO